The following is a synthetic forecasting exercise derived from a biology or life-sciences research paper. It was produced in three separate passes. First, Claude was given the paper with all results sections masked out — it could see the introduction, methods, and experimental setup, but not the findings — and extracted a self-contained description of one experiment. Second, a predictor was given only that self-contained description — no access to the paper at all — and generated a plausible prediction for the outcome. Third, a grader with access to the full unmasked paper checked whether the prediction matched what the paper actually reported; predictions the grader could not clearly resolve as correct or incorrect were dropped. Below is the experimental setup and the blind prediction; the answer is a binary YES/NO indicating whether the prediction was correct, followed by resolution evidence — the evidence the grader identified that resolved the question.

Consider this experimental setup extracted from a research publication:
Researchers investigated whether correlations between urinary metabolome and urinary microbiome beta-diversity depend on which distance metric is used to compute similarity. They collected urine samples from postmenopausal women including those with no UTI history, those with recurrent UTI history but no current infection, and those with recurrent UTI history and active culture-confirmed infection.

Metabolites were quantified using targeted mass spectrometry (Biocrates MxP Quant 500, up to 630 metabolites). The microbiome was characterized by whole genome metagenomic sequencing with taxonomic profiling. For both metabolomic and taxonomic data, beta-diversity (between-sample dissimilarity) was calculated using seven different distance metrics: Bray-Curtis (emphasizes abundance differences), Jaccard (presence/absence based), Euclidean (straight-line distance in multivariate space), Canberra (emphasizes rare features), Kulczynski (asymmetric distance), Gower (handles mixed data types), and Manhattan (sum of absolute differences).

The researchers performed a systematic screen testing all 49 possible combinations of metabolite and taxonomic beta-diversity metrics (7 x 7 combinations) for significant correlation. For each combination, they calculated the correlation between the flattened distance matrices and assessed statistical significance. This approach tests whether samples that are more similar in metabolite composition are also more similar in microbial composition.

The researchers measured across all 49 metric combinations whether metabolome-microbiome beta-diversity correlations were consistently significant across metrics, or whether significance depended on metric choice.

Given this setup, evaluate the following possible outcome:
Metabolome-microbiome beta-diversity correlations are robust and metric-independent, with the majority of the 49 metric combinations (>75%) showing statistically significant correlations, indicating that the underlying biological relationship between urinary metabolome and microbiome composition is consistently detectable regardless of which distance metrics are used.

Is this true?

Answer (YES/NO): NO